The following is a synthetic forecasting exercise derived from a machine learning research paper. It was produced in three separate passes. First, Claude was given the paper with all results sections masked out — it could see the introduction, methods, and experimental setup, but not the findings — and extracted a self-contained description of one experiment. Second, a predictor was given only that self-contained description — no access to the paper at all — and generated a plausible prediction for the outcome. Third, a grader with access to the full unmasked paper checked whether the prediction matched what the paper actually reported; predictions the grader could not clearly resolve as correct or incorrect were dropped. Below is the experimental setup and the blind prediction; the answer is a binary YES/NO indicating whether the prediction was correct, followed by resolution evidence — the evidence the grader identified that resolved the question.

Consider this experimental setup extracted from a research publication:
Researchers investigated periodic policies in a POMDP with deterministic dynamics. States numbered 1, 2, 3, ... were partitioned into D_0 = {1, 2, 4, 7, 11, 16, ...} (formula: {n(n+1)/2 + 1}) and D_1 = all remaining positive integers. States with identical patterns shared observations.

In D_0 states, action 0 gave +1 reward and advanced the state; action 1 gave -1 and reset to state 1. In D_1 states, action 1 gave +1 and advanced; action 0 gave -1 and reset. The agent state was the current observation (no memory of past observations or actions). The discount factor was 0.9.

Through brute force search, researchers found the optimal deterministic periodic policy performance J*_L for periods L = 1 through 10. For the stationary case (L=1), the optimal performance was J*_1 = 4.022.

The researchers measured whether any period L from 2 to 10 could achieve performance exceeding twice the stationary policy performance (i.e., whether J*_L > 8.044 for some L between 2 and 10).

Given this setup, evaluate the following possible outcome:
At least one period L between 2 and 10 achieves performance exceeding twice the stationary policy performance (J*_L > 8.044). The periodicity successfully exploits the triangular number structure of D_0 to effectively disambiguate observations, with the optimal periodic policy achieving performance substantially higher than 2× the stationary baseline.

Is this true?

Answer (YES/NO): YES